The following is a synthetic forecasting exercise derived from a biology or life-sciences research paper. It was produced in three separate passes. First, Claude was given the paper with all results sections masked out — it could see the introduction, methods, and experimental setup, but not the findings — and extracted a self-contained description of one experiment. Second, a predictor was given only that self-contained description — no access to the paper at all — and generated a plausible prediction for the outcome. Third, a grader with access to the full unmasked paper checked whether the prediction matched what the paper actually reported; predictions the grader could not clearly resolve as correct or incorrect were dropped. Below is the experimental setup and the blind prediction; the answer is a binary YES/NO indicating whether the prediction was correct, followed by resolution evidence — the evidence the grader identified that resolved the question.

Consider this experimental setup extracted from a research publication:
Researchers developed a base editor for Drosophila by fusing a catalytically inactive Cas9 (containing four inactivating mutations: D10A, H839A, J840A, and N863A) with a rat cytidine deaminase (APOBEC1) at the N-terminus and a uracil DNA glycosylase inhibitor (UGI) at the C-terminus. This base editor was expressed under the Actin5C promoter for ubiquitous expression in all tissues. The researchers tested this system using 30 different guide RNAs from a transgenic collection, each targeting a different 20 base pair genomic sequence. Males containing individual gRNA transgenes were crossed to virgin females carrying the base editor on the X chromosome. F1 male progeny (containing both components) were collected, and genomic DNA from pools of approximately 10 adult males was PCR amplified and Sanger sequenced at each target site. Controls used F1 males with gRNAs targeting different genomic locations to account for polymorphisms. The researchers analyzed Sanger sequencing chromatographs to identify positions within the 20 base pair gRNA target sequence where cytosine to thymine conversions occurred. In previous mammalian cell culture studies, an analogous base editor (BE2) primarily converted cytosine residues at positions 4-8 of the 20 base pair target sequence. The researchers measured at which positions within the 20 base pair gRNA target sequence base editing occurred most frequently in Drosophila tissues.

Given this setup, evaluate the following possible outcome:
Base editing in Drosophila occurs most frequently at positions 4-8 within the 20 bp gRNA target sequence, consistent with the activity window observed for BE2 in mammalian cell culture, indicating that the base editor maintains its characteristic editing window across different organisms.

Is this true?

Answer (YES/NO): NO